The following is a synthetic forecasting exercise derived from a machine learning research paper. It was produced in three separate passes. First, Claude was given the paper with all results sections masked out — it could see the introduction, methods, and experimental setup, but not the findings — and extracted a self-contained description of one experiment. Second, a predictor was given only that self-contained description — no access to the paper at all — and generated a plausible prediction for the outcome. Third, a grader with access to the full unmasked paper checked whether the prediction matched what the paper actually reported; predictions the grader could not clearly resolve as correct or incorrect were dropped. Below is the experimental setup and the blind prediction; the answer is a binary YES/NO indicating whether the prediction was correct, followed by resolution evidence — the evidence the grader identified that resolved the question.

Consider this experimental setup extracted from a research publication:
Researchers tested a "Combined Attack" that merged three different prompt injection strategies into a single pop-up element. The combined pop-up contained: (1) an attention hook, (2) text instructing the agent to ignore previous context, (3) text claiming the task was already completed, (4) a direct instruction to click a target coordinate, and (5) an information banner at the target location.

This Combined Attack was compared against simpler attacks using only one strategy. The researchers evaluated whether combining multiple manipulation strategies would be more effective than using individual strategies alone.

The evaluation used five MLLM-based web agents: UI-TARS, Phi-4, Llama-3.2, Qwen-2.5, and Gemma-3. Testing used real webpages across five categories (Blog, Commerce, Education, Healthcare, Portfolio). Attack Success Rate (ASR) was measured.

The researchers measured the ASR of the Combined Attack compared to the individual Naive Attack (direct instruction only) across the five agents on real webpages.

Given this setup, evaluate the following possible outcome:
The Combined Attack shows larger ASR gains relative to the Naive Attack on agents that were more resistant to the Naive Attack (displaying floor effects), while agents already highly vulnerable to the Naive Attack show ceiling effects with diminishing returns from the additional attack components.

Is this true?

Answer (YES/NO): NO